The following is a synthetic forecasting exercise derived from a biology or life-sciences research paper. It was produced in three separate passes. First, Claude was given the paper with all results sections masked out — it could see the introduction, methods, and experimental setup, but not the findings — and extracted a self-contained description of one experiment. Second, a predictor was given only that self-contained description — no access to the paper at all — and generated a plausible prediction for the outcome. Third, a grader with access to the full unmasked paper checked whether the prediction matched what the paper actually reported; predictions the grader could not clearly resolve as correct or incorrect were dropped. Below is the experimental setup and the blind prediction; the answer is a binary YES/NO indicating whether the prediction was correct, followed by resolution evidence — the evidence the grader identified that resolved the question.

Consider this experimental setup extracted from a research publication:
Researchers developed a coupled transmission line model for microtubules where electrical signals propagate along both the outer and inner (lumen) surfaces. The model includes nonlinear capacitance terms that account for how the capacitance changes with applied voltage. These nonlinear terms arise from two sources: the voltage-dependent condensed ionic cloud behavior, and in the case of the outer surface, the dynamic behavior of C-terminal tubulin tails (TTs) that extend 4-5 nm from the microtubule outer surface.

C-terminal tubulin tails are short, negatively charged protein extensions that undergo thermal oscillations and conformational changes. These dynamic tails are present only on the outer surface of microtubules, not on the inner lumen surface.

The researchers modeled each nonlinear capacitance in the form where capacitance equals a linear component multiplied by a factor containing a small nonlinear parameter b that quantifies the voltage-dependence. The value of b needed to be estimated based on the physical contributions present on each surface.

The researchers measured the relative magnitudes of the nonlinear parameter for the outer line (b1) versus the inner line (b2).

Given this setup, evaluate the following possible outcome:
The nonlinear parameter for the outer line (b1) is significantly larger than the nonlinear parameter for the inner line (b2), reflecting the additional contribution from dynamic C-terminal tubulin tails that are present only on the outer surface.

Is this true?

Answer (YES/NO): YES